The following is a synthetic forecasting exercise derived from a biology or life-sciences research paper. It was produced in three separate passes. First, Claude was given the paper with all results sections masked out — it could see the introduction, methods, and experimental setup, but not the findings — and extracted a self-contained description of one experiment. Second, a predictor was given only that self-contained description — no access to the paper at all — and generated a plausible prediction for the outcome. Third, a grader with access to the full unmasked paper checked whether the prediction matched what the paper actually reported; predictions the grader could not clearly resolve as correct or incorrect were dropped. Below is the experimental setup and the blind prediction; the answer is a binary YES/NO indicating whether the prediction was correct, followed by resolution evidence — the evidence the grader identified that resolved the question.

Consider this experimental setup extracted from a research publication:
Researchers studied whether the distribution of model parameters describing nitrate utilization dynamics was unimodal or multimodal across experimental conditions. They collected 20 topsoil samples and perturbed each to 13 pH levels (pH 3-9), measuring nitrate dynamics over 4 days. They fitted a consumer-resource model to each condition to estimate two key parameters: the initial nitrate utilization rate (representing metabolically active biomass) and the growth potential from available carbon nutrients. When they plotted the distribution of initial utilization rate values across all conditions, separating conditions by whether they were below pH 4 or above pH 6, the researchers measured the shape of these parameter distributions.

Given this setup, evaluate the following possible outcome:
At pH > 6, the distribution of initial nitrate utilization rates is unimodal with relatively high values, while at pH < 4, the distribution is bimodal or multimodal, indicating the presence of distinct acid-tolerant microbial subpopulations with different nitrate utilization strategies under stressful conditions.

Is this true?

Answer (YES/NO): NO